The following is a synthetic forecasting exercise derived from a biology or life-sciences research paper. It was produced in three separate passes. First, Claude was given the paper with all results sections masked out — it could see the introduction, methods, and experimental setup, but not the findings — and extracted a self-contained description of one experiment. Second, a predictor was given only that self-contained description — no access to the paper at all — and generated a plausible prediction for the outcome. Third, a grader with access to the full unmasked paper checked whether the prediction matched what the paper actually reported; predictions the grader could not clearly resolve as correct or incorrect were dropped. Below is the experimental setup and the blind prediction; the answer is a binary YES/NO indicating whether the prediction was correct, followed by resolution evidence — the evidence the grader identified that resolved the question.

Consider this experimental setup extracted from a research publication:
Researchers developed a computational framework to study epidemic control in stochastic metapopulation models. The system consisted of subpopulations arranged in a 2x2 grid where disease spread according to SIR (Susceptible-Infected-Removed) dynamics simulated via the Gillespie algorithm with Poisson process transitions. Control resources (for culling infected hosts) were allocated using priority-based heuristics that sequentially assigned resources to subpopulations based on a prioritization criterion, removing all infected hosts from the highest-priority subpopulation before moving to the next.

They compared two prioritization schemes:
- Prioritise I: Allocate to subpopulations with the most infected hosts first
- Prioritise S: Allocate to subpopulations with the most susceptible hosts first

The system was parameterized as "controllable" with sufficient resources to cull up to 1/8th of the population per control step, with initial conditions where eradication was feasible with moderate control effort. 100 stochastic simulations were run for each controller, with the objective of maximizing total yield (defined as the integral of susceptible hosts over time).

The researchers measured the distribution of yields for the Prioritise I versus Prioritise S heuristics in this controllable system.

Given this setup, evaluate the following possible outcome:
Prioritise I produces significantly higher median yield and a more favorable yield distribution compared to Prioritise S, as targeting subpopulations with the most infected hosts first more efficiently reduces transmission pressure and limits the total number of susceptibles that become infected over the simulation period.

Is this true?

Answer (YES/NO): NO